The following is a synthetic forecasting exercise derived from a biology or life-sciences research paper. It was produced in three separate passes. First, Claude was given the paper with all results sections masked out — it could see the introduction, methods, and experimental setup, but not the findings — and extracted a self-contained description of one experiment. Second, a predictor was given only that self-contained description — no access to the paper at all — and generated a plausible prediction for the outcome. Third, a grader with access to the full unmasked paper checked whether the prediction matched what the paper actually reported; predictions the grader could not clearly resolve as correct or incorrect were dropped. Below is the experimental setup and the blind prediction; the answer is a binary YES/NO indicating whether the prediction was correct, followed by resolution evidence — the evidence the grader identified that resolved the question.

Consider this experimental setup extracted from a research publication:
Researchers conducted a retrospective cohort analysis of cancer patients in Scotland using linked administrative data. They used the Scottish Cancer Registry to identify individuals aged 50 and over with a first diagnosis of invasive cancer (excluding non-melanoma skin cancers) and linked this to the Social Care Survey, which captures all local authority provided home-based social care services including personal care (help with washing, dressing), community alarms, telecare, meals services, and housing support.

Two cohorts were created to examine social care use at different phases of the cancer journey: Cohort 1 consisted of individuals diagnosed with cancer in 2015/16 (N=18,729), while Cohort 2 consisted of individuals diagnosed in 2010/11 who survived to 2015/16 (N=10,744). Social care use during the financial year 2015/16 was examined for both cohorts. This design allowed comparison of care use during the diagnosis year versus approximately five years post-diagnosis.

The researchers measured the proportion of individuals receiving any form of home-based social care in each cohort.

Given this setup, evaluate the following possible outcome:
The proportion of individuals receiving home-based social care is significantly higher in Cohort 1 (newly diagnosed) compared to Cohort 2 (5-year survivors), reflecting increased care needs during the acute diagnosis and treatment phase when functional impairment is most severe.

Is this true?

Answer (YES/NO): YES